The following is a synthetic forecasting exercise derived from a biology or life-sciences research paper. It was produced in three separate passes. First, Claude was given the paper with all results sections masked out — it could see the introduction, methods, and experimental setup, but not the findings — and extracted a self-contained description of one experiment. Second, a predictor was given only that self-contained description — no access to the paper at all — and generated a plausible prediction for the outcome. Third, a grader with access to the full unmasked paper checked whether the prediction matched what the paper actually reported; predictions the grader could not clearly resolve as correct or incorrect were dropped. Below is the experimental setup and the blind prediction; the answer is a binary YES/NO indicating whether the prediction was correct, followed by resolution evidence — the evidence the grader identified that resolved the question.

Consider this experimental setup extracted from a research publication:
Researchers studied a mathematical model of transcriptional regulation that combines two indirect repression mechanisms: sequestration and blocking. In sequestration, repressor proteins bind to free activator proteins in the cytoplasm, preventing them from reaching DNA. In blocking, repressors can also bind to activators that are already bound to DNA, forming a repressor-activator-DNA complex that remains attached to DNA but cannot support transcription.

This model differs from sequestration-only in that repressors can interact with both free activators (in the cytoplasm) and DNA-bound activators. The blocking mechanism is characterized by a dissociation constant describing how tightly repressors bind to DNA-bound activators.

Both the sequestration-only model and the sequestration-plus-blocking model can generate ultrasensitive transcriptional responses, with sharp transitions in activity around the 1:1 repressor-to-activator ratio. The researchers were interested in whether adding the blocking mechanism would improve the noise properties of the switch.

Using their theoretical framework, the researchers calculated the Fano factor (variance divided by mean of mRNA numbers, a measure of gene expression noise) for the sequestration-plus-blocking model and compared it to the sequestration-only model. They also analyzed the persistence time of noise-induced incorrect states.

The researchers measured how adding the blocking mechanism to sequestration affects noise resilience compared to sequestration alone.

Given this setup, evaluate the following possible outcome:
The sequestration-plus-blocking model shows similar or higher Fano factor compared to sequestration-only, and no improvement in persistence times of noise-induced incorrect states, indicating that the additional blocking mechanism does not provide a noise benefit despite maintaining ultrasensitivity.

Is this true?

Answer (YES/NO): NO